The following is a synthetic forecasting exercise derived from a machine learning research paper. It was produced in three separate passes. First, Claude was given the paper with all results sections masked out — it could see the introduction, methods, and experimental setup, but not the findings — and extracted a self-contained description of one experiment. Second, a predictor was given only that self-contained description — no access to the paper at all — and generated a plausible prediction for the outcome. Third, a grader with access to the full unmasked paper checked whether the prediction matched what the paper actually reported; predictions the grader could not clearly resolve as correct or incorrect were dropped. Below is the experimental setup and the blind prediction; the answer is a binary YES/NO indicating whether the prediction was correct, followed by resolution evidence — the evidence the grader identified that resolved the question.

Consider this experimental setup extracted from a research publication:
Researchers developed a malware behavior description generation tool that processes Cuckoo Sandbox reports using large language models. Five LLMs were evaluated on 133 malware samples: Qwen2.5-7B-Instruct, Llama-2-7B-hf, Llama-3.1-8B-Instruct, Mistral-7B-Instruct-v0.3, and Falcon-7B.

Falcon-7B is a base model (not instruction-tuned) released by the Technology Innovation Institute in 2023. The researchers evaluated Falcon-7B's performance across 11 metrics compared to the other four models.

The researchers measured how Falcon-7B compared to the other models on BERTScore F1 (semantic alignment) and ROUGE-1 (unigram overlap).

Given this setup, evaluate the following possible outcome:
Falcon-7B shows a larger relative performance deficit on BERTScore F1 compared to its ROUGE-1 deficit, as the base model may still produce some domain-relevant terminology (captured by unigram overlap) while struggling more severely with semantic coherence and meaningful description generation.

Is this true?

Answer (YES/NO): NO